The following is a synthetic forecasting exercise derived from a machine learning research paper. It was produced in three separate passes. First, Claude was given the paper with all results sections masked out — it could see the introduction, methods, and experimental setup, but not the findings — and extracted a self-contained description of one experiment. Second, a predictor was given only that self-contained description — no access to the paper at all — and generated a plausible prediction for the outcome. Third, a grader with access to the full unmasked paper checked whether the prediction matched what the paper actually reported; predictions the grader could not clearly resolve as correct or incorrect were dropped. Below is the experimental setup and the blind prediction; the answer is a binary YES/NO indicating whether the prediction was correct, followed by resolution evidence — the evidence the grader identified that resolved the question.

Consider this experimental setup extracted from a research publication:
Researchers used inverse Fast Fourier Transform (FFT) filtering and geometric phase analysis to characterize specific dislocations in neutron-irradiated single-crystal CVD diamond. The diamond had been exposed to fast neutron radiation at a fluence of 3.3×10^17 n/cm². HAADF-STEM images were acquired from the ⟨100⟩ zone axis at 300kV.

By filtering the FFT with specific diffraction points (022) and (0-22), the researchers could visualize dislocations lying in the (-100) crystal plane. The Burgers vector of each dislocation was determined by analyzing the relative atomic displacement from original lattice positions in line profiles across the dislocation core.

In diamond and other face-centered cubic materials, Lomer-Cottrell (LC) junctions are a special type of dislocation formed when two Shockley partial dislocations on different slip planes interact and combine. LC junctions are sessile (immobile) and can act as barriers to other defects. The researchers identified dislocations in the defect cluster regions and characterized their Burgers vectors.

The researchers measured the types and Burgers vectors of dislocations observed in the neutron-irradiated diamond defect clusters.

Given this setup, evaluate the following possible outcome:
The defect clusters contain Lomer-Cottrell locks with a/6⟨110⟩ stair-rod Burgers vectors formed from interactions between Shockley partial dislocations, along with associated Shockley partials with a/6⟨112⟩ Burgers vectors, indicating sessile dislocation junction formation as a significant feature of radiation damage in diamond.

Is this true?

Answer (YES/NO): YES